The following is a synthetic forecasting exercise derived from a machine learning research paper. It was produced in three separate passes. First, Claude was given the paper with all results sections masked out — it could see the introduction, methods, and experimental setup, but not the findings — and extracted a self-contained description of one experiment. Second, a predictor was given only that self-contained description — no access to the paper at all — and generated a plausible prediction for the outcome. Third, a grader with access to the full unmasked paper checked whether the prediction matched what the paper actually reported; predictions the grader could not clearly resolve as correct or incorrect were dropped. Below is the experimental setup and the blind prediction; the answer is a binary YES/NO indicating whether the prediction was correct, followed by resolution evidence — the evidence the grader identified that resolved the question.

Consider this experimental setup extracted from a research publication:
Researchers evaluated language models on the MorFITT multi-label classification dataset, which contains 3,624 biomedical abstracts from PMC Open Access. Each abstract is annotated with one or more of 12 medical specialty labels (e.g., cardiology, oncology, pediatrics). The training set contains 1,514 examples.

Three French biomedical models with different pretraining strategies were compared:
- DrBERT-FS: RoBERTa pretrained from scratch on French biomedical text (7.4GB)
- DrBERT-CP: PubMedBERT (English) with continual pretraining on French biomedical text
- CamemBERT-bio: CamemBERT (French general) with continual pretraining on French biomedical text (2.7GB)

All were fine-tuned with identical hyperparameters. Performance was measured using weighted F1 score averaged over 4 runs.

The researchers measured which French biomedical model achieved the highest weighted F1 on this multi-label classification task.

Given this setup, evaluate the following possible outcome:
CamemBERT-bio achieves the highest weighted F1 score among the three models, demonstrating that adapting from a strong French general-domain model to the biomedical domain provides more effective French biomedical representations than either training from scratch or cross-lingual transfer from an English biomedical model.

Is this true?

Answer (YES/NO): NO